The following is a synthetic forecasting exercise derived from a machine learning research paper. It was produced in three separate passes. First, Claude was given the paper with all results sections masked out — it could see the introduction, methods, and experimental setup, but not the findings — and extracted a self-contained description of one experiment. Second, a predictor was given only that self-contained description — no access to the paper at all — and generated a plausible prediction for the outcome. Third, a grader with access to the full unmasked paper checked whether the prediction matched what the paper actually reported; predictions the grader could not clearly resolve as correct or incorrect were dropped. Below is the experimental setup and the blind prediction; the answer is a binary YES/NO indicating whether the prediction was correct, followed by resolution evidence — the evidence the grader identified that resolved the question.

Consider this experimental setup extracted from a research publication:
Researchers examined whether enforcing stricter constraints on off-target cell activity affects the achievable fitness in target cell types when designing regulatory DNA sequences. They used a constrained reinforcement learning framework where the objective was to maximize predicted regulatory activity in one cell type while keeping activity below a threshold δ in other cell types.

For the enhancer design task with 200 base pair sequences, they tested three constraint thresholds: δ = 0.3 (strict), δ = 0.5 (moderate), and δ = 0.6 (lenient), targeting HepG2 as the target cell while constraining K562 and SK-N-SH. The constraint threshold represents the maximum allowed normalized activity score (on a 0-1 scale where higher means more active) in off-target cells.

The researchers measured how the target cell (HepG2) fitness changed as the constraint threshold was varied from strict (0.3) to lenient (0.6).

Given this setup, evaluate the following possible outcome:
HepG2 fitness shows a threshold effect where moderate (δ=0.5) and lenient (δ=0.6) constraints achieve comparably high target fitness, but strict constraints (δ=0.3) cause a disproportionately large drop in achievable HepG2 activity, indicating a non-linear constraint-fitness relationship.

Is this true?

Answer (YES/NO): NO